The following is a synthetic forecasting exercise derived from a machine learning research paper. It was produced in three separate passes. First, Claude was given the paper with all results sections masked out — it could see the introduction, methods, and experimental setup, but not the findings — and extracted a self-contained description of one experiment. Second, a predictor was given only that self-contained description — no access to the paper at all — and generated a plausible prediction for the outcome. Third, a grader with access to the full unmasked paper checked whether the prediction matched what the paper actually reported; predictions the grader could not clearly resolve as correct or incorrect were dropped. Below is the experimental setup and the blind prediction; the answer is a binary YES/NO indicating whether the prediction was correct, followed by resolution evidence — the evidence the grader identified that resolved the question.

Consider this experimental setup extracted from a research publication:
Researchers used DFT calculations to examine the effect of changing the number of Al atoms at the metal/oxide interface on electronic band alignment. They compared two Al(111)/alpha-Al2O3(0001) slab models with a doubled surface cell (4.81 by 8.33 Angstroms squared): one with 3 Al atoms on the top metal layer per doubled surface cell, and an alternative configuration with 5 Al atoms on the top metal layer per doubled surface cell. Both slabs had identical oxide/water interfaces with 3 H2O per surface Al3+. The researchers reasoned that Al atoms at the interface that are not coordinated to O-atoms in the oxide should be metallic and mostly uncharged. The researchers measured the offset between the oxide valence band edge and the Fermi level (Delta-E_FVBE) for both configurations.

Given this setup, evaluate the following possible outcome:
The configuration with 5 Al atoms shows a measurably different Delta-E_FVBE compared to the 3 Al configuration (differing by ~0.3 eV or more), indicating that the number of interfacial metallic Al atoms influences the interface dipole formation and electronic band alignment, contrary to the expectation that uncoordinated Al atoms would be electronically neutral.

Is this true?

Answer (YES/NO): NO